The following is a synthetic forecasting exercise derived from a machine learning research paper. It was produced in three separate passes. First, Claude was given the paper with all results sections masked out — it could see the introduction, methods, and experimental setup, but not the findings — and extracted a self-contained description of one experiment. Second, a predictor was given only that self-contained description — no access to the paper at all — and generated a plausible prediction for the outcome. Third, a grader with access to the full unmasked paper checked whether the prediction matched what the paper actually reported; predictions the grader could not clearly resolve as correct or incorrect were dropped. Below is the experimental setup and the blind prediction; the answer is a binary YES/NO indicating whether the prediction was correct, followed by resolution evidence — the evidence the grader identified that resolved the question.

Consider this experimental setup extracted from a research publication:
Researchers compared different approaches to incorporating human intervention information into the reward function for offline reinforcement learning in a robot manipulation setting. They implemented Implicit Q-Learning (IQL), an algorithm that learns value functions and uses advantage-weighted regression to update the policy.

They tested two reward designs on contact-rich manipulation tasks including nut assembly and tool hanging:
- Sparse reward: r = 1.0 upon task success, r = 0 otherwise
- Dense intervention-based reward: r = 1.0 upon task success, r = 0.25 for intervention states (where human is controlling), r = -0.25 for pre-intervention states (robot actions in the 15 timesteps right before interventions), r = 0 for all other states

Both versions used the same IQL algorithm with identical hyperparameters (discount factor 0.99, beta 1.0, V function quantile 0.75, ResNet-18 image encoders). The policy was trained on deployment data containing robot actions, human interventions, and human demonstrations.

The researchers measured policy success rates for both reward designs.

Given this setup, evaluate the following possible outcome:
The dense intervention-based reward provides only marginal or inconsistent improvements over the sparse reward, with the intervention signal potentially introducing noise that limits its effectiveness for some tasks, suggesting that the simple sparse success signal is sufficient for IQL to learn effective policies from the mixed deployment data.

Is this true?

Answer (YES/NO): NO